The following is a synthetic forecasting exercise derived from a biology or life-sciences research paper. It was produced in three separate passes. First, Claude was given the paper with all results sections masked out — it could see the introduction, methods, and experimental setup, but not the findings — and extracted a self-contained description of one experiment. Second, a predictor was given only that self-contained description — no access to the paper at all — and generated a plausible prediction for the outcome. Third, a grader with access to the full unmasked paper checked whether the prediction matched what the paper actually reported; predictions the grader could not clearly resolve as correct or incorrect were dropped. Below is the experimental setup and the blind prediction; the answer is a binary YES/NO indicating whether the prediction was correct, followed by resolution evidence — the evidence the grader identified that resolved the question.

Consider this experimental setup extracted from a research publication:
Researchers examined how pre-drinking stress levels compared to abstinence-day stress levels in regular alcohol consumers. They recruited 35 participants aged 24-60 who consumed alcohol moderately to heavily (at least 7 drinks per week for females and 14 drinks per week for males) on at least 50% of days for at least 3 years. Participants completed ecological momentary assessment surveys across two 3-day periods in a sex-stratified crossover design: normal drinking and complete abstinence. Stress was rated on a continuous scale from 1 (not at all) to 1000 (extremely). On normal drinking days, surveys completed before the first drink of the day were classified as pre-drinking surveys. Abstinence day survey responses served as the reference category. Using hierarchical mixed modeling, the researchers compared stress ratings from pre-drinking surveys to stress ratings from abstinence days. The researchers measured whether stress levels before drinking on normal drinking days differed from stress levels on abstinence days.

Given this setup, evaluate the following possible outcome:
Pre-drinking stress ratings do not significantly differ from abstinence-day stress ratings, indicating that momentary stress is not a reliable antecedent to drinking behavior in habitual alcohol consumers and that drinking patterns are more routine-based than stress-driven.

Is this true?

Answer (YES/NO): YES